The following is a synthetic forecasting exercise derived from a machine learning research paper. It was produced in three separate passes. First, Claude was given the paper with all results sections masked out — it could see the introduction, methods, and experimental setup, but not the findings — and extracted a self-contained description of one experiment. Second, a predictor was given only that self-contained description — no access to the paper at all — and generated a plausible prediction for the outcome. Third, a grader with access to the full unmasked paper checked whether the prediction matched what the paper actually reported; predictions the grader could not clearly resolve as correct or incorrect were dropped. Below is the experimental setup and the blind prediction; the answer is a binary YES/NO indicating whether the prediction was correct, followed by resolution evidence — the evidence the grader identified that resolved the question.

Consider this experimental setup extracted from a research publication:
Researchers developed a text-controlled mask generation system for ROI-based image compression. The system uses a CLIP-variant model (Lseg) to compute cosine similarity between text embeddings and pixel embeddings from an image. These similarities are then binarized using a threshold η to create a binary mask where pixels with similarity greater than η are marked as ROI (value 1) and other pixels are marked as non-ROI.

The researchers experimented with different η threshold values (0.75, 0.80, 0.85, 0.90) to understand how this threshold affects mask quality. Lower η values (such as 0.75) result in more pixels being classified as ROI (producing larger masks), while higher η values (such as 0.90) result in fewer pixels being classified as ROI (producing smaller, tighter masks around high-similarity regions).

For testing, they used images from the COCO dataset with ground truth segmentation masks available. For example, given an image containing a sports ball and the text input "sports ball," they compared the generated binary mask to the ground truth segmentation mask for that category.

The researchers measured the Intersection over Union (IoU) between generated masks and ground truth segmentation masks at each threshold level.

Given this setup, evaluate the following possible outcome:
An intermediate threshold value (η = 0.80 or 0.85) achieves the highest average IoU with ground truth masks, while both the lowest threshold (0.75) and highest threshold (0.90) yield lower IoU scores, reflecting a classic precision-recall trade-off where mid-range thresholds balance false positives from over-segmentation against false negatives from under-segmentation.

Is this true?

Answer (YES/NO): YES